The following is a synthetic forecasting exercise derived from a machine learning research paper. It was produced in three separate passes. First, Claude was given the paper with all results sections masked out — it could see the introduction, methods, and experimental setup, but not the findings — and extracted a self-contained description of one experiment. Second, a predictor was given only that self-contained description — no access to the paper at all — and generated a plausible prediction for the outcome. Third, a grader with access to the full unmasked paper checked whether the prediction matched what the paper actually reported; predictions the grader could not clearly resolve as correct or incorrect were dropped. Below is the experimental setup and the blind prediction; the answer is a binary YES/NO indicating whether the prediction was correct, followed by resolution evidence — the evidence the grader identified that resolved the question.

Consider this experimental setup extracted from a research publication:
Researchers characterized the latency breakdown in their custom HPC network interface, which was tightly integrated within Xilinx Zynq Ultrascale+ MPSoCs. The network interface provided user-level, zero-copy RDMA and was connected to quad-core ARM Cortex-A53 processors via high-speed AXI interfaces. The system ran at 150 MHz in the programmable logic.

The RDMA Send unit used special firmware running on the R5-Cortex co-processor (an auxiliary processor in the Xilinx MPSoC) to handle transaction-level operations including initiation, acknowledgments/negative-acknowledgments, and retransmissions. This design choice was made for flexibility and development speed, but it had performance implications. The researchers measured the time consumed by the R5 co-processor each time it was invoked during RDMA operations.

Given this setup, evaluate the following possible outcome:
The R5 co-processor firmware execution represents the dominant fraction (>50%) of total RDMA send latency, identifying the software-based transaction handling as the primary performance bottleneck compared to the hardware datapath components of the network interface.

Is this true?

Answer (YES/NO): YES